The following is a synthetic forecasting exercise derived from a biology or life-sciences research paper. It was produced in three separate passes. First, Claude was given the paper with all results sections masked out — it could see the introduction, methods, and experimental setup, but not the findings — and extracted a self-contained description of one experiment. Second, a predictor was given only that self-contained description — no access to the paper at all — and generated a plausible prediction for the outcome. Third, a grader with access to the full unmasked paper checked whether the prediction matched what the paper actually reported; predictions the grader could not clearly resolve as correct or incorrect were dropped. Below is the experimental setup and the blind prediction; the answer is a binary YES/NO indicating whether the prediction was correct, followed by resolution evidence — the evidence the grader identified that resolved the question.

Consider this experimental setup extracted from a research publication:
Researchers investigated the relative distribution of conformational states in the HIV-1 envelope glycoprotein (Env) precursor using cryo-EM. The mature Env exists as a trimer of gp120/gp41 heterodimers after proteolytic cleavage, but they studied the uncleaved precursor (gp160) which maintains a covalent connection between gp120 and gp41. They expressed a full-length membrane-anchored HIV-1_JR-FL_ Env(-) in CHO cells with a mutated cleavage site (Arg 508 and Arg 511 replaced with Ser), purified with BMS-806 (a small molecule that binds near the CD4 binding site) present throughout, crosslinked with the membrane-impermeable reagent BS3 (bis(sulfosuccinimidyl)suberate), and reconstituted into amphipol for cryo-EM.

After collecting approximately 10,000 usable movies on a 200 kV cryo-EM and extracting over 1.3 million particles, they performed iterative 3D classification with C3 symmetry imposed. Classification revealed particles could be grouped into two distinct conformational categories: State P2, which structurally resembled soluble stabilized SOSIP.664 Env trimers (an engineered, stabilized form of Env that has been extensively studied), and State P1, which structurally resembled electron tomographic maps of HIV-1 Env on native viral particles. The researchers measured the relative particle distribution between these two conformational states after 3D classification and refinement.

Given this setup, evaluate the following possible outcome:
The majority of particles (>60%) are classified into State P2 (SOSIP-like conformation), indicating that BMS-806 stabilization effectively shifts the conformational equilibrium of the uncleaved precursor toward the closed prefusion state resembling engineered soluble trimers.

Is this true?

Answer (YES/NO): YES